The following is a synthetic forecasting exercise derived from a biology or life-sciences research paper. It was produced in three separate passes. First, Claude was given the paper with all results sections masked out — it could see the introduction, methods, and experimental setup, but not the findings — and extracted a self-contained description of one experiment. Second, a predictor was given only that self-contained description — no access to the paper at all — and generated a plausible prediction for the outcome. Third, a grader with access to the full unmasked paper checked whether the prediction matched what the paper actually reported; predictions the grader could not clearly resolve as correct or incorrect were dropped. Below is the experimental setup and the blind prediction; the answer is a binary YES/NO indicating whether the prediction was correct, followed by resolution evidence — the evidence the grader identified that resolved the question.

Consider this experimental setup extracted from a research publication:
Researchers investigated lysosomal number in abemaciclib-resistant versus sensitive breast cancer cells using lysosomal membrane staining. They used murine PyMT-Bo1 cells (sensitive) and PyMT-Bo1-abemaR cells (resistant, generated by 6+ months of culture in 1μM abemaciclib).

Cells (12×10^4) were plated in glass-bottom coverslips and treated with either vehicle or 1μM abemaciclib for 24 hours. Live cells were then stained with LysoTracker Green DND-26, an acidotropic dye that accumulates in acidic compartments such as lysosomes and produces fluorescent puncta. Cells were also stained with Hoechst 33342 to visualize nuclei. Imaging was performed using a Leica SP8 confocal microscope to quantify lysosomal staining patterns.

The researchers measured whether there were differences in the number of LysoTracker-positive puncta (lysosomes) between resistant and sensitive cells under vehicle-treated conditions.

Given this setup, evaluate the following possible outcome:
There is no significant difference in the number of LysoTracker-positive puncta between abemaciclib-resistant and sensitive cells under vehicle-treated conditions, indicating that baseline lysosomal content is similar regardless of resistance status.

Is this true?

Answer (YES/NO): YES